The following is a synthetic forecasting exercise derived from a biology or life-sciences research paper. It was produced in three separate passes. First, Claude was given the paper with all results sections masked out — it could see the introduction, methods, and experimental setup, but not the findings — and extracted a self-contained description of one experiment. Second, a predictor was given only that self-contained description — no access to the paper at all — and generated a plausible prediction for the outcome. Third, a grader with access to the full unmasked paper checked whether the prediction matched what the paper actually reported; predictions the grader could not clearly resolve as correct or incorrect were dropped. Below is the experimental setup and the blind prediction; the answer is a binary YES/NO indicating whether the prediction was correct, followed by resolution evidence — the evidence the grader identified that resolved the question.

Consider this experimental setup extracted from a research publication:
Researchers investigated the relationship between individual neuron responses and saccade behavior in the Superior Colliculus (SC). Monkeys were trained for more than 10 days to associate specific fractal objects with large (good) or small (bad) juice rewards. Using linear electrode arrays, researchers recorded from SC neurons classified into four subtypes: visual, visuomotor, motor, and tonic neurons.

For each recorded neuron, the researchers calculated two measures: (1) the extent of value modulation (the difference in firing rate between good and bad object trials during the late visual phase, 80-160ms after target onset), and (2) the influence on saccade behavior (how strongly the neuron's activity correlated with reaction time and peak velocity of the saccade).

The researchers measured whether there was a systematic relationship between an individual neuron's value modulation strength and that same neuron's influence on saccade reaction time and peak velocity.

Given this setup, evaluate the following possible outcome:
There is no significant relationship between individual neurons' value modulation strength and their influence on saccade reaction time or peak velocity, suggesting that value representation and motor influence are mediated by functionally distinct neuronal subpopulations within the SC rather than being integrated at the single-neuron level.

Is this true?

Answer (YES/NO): NO